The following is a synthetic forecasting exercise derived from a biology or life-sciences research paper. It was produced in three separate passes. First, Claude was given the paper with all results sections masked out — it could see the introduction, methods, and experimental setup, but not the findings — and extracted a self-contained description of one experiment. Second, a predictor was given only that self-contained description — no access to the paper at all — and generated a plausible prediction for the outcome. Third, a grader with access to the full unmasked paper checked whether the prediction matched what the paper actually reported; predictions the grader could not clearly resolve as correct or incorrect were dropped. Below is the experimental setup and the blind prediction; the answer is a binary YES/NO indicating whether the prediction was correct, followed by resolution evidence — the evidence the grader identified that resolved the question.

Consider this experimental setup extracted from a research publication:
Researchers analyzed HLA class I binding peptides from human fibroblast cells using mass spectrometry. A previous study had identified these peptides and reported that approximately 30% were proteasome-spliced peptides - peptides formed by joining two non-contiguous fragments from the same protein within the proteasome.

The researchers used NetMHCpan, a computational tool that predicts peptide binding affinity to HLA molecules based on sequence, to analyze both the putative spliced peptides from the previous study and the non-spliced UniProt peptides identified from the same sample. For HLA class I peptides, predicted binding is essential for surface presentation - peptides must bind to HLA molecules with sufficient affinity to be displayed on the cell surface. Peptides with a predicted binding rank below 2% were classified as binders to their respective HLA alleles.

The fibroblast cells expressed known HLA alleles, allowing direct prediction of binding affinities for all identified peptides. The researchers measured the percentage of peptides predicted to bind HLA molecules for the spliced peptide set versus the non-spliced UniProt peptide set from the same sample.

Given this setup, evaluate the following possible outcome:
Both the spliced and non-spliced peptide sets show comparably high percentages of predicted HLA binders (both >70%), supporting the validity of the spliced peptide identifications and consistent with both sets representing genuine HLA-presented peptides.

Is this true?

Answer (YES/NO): NO